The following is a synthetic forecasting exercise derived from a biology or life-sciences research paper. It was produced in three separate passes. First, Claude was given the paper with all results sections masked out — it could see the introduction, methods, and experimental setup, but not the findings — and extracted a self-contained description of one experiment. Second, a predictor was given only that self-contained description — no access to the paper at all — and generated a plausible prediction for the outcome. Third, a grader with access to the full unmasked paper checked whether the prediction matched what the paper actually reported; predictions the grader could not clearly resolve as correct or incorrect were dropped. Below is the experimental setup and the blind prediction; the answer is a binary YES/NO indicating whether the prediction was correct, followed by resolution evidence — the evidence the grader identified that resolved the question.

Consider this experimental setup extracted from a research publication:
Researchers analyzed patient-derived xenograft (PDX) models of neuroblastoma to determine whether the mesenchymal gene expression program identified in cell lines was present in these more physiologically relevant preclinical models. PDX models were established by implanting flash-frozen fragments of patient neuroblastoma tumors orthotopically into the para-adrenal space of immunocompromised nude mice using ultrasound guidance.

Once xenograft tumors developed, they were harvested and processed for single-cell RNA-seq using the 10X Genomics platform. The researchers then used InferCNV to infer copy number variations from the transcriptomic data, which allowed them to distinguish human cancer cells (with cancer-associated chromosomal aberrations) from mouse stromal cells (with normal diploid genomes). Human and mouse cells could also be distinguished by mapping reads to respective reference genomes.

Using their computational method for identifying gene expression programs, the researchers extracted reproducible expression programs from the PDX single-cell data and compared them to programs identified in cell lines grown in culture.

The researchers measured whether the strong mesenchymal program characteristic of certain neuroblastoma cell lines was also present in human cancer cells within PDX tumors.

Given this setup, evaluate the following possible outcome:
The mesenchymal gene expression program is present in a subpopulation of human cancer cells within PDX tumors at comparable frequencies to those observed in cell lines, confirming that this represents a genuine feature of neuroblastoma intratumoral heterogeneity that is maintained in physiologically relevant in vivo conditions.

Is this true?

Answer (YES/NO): NO